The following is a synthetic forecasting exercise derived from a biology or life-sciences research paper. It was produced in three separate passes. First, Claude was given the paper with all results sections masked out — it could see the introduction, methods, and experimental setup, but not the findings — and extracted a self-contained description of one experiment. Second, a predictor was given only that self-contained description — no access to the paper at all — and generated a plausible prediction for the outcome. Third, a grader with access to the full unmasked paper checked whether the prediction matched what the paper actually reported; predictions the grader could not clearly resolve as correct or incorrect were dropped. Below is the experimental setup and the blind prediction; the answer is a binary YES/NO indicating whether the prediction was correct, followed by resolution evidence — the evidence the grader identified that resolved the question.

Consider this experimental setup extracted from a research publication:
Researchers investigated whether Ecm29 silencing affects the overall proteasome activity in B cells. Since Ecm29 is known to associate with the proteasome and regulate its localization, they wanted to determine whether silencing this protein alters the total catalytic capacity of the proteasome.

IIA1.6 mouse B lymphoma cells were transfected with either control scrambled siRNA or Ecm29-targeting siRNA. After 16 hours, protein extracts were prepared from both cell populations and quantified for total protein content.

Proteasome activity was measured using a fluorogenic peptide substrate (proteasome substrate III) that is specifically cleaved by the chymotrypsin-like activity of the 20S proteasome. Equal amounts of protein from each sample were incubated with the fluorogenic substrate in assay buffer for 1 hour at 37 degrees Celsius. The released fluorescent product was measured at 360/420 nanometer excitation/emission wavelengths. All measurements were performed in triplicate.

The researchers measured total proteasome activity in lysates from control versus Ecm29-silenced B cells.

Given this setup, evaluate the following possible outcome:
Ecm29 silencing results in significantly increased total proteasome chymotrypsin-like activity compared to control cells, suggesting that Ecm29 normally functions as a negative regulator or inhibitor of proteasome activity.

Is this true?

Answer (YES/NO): NO